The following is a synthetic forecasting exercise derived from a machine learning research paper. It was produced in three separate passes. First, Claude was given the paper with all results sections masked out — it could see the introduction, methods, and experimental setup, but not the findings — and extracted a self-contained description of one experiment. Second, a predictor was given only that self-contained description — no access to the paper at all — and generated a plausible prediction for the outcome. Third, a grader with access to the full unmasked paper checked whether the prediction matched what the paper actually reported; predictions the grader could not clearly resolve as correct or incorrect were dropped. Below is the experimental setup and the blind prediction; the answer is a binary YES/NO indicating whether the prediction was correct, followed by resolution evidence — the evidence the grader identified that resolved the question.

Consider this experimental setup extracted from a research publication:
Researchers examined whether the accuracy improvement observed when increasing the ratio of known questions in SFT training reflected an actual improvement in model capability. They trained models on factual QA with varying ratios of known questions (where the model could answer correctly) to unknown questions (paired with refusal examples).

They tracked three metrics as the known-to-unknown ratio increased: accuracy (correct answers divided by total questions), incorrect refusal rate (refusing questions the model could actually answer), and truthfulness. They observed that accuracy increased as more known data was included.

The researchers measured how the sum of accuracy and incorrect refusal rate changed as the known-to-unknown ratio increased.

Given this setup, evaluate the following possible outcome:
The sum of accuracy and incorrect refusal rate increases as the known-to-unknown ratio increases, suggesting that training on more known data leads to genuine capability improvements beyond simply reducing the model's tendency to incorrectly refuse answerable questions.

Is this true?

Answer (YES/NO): NO